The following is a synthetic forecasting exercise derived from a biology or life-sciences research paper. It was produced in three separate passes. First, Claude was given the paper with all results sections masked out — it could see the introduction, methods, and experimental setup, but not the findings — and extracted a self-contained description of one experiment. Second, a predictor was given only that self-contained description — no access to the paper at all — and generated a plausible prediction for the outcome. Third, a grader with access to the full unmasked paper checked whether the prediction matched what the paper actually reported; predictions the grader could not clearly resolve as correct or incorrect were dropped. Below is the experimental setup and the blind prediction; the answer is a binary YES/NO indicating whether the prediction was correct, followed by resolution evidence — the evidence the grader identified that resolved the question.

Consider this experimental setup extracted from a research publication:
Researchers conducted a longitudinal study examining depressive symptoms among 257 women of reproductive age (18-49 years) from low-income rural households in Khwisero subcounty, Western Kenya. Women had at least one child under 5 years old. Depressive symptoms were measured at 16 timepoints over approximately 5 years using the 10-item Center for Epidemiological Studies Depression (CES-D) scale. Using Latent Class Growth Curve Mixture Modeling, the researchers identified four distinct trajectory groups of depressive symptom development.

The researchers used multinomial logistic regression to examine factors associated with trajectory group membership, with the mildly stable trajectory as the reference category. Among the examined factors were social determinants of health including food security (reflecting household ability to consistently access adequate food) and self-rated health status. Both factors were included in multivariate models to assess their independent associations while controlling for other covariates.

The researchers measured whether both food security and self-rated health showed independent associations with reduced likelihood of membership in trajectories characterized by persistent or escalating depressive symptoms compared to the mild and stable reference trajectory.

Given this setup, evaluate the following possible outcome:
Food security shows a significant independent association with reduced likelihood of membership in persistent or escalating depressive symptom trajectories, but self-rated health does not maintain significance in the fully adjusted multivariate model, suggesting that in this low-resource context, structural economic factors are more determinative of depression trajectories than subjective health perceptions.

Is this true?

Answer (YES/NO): NO